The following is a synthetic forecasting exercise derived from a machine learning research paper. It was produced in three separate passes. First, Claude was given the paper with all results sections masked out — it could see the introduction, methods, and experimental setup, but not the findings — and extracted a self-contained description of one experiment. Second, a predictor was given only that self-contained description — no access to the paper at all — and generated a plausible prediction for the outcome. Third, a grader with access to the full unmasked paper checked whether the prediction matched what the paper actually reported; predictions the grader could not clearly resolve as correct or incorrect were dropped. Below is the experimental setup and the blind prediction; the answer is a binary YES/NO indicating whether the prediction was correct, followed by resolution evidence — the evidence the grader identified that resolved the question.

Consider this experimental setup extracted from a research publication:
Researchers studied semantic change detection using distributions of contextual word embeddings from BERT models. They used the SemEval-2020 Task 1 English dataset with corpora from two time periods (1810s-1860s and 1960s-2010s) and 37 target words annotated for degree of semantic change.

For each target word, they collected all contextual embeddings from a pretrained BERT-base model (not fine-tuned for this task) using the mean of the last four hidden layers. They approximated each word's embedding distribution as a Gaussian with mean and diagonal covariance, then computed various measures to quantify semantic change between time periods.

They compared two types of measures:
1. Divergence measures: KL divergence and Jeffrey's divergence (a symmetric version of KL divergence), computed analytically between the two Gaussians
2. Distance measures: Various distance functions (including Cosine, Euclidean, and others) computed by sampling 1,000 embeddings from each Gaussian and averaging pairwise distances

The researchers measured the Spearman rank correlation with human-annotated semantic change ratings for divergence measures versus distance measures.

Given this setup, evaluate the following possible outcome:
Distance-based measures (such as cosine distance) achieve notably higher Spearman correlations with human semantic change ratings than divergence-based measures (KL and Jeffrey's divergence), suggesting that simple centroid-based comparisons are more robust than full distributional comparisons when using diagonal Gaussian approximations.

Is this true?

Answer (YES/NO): YES